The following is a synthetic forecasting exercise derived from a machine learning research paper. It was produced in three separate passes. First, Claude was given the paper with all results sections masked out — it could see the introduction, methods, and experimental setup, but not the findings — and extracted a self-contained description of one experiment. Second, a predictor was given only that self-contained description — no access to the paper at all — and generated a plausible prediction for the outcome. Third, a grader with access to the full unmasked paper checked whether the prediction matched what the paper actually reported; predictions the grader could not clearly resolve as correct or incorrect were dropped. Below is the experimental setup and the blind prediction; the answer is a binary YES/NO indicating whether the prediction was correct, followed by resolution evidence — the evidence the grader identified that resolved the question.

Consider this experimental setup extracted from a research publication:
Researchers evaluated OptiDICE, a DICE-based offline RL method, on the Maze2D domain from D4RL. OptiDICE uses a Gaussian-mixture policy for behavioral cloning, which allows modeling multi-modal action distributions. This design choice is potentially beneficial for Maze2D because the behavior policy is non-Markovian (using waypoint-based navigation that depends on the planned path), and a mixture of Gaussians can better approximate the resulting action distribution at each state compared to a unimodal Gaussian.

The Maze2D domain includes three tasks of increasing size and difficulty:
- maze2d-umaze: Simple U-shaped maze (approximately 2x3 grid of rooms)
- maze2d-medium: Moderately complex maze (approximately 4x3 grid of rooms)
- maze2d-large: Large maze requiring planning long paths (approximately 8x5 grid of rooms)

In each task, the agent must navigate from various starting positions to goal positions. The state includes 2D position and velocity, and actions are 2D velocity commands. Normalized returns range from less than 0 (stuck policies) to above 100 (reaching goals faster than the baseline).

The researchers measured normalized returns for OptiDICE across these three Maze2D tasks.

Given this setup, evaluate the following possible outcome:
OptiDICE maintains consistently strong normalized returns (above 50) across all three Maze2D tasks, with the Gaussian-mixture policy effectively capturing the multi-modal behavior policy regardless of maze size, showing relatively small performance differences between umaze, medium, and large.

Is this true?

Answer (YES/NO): YES